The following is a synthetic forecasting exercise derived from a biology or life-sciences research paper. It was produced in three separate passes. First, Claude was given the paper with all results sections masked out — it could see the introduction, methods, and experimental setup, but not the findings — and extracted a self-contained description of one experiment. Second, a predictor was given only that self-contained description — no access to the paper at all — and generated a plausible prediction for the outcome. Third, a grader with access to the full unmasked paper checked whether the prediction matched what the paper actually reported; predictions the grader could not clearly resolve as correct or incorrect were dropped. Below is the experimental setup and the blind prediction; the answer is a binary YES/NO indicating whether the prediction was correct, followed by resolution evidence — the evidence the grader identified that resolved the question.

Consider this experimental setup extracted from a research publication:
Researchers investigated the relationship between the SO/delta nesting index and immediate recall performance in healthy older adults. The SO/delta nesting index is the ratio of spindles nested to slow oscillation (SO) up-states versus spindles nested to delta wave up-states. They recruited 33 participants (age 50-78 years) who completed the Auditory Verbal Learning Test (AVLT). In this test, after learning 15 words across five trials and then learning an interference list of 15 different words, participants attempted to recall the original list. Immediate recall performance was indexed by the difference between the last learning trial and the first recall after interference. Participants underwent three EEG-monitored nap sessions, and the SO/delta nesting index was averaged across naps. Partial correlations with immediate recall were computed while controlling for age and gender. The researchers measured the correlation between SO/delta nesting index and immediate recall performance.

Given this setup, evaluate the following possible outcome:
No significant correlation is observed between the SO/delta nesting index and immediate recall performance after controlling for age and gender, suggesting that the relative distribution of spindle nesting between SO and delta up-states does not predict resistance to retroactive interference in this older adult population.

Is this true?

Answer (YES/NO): YES